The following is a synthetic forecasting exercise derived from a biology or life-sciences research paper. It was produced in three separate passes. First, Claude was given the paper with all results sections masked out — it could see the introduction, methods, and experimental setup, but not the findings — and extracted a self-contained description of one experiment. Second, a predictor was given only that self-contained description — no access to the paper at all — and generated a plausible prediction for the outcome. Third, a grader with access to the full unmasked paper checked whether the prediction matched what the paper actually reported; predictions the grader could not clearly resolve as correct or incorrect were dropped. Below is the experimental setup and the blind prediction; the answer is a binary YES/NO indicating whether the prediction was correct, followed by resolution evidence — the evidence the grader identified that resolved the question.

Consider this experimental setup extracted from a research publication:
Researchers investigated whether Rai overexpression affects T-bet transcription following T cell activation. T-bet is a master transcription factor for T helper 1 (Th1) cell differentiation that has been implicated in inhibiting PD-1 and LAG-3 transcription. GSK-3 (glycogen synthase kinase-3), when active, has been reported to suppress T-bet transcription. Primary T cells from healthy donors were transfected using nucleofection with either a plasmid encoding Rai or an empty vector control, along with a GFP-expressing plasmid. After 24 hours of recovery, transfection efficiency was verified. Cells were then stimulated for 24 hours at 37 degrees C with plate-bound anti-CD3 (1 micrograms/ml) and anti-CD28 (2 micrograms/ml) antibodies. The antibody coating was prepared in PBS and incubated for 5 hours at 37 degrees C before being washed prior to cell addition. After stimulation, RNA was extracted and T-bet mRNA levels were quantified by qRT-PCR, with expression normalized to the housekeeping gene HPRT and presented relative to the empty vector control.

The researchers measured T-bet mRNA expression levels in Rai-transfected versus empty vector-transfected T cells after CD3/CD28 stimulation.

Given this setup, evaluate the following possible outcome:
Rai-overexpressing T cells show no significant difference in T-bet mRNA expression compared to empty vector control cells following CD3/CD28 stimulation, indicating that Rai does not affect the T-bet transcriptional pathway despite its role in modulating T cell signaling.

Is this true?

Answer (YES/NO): NO